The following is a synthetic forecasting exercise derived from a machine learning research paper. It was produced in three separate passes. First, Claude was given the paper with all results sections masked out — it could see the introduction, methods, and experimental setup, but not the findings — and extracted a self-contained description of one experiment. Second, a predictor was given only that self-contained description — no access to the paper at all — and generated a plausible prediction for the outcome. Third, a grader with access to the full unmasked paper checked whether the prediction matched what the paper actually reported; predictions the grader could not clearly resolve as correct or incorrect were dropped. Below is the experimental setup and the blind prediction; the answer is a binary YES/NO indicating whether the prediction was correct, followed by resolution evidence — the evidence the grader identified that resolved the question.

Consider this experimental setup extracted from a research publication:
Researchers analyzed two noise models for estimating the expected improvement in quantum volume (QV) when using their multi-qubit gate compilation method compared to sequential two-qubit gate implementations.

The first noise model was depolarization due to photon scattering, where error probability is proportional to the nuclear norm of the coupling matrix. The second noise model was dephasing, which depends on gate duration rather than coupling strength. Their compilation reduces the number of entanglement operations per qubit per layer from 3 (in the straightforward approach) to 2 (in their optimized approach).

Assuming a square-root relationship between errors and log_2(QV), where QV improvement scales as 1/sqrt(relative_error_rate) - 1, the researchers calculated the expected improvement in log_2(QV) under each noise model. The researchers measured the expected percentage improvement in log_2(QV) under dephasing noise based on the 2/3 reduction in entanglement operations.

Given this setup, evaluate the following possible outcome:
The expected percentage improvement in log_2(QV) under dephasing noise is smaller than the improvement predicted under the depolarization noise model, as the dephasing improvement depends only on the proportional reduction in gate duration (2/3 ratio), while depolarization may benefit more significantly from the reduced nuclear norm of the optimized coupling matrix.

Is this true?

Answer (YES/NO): NO